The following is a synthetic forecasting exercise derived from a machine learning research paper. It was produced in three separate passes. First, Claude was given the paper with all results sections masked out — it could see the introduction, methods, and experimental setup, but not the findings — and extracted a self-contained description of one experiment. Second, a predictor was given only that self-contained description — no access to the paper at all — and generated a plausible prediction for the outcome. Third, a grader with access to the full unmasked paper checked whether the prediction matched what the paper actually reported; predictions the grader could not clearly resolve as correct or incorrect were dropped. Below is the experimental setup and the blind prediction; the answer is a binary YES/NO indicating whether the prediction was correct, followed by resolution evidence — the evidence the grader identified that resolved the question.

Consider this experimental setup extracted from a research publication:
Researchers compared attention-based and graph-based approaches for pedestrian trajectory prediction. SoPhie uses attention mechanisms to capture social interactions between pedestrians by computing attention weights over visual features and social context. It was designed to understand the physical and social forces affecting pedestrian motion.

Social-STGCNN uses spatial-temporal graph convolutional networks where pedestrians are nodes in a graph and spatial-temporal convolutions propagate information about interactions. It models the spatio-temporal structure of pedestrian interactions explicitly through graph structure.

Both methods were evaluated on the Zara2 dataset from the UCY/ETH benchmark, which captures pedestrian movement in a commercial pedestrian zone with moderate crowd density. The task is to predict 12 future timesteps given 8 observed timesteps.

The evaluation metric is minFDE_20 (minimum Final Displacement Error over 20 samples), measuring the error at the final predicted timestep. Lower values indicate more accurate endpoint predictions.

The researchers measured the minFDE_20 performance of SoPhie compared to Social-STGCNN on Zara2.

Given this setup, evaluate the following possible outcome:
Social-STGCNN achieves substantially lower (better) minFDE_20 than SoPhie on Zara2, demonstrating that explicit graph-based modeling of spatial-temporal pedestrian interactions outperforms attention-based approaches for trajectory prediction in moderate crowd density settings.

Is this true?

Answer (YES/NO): YES